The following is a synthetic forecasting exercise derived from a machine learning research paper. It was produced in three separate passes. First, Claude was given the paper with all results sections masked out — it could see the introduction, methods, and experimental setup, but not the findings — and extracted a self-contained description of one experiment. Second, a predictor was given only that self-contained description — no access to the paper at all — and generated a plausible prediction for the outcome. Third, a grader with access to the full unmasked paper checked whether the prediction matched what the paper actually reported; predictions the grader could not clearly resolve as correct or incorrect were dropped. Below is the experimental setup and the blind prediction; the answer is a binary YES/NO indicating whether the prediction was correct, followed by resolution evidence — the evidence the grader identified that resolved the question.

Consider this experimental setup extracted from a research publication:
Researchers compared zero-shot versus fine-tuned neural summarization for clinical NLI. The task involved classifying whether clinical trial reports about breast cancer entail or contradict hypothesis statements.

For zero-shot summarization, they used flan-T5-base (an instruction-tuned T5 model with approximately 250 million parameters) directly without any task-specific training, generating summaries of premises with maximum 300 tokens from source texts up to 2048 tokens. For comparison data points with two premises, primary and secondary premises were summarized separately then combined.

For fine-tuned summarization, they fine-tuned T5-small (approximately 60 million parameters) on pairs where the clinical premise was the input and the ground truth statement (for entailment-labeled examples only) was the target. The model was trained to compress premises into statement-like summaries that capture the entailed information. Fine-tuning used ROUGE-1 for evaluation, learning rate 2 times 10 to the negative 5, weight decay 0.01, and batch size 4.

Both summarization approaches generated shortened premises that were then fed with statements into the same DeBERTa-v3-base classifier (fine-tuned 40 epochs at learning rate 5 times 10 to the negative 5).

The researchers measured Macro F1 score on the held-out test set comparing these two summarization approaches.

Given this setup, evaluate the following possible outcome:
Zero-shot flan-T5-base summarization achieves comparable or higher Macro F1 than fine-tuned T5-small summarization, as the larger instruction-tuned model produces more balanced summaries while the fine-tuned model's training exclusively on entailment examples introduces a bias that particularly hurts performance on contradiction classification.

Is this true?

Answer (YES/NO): NO